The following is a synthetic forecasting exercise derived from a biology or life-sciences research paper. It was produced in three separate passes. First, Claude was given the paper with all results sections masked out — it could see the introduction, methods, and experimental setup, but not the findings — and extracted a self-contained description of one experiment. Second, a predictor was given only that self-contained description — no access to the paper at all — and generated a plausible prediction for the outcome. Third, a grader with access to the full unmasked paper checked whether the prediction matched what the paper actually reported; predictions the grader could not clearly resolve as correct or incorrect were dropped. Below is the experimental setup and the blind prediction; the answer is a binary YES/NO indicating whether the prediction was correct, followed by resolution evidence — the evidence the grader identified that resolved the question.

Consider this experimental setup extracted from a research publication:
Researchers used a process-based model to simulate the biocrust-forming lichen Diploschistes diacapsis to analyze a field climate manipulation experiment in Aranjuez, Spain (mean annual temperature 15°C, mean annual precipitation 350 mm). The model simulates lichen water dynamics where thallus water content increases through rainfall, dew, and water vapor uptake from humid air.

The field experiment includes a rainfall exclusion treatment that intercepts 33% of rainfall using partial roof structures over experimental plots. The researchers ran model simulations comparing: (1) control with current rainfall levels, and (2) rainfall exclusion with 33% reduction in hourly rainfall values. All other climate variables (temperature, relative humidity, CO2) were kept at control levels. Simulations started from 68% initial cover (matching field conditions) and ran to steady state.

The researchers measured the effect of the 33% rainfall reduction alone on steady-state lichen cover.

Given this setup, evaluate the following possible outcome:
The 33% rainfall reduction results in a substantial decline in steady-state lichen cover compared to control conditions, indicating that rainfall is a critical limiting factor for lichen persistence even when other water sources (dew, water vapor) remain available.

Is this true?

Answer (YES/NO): NO